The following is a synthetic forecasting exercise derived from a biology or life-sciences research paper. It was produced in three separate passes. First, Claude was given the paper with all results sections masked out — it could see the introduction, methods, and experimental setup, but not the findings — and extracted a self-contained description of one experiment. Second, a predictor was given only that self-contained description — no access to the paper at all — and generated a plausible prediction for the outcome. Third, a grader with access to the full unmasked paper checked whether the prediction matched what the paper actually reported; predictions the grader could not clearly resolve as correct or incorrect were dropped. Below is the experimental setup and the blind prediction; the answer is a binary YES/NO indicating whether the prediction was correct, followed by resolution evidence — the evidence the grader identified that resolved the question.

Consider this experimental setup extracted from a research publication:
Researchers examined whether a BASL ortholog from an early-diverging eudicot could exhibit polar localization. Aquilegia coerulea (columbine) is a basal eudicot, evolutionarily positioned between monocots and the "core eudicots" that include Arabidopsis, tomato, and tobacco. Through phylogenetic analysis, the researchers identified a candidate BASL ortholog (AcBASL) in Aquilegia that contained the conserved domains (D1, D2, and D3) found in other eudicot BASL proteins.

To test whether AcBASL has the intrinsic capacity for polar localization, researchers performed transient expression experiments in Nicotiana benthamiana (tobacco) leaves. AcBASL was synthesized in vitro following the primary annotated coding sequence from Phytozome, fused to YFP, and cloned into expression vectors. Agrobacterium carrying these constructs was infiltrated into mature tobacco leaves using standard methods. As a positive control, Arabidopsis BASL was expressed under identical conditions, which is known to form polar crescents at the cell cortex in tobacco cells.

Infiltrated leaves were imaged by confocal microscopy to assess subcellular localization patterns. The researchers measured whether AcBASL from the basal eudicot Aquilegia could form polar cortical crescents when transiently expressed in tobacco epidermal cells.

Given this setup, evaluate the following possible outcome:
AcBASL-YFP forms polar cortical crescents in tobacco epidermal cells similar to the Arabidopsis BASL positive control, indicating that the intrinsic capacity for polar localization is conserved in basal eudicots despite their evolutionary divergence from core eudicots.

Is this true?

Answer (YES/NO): YES